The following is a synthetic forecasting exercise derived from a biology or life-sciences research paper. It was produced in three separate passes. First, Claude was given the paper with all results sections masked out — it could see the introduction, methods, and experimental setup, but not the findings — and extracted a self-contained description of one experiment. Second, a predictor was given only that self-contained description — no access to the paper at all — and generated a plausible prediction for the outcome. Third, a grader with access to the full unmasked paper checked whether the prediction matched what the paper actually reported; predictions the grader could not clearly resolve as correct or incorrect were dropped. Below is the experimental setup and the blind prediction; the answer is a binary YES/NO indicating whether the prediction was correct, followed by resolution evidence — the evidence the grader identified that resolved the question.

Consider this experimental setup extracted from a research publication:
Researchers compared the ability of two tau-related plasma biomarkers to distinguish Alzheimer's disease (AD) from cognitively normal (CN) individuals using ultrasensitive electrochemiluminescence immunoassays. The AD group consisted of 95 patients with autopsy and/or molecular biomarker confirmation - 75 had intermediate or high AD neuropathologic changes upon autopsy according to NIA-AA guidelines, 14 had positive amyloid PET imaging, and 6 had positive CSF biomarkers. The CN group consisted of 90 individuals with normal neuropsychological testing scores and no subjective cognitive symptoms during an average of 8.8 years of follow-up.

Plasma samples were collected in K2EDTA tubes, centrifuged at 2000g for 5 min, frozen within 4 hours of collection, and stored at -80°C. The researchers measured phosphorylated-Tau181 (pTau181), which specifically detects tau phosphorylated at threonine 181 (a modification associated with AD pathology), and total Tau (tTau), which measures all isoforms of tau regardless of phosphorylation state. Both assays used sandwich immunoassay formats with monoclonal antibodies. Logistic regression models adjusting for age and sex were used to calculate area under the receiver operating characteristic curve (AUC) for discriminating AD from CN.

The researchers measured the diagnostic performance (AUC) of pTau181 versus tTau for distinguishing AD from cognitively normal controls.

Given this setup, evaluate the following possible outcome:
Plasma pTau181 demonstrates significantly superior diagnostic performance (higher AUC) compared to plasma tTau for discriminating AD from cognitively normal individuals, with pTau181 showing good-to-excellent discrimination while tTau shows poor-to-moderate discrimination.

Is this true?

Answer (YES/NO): NO